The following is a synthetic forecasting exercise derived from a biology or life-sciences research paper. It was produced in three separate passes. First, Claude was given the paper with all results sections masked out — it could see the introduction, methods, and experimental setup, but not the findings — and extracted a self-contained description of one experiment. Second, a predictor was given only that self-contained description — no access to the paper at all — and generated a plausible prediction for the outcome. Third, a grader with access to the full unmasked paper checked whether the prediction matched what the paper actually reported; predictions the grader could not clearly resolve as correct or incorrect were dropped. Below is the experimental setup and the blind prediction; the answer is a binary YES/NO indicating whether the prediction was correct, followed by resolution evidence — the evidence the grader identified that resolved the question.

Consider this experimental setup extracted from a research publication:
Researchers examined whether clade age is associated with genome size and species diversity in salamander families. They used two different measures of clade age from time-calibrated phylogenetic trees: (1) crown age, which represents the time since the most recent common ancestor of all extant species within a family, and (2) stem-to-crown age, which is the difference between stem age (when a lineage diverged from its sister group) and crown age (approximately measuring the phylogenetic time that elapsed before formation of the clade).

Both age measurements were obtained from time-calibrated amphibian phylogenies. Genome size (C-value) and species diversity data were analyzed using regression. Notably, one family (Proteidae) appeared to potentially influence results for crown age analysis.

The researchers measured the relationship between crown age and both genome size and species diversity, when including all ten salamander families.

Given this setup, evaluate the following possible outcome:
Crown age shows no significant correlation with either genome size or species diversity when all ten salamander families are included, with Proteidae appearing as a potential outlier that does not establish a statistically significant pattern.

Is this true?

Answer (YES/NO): YES